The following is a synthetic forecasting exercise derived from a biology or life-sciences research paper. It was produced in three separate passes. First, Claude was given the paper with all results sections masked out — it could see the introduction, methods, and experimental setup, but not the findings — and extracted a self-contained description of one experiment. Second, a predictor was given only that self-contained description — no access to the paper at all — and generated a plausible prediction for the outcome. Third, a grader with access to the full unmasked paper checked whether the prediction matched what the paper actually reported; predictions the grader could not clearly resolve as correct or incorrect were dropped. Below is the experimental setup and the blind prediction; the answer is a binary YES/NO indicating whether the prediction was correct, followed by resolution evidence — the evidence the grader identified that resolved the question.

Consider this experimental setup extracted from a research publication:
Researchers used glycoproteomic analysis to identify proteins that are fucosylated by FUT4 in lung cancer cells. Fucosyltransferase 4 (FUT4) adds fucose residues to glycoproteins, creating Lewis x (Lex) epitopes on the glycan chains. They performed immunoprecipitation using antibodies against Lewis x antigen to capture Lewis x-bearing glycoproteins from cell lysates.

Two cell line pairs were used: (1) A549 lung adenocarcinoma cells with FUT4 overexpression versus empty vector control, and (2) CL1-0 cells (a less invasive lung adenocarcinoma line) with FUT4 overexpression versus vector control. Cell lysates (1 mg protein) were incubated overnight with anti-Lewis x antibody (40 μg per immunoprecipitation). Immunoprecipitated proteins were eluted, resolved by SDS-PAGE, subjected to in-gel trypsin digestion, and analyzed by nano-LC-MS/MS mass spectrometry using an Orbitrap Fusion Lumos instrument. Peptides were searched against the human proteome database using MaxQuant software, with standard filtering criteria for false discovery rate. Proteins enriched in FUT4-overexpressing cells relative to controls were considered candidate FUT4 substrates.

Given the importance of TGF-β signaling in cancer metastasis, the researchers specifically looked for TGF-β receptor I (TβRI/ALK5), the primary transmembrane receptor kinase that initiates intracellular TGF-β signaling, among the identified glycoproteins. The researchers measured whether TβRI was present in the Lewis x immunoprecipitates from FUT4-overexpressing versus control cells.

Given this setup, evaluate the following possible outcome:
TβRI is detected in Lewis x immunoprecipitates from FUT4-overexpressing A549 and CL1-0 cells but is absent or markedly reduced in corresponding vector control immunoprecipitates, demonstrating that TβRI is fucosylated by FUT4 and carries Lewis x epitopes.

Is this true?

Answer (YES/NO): YES